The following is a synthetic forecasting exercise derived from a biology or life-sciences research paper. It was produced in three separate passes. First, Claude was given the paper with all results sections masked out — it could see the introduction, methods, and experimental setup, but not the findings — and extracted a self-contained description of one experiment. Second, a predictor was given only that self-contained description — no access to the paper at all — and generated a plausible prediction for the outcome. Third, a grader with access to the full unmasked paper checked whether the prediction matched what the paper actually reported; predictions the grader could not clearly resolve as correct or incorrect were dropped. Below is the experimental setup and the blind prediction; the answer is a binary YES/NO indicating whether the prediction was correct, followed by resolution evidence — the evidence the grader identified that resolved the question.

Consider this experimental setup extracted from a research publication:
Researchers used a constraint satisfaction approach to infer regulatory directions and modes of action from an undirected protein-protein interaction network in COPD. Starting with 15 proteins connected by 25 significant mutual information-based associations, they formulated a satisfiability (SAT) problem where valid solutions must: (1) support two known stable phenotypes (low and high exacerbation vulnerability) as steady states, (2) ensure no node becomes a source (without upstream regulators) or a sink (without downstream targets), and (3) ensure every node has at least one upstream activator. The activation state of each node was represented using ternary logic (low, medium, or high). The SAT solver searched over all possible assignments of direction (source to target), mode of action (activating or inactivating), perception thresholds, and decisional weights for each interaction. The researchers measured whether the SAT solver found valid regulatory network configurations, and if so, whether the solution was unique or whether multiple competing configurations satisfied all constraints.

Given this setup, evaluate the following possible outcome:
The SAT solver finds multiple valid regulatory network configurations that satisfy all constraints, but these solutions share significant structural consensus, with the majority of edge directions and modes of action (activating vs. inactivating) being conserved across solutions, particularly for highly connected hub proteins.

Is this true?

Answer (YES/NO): YES